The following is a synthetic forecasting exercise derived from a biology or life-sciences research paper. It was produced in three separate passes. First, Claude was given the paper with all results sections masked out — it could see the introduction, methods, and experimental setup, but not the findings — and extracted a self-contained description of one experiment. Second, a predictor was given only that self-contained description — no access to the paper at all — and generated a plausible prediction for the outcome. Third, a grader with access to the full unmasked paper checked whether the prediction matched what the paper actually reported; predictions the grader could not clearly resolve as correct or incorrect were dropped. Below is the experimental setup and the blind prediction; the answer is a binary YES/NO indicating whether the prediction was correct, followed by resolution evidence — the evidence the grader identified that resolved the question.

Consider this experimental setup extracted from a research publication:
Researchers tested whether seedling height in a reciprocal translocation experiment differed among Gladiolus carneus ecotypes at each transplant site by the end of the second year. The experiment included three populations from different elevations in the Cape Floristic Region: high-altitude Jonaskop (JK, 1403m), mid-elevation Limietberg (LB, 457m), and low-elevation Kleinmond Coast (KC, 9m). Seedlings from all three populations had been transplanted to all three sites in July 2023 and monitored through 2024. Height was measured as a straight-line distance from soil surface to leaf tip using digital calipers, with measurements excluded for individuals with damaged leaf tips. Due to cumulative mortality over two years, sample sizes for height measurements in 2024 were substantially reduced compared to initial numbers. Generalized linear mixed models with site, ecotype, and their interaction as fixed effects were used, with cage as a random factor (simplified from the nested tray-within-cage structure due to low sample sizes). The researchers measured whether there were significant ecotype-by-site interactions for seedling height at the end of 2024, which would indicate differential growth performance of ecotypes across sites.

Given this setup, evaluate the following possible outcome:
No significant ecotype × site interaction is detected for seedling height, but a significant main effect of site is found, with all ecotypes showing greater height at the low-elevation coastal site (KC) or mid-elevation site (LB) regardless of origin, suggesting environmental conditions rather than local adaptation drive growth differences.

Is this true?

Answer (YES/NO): NO